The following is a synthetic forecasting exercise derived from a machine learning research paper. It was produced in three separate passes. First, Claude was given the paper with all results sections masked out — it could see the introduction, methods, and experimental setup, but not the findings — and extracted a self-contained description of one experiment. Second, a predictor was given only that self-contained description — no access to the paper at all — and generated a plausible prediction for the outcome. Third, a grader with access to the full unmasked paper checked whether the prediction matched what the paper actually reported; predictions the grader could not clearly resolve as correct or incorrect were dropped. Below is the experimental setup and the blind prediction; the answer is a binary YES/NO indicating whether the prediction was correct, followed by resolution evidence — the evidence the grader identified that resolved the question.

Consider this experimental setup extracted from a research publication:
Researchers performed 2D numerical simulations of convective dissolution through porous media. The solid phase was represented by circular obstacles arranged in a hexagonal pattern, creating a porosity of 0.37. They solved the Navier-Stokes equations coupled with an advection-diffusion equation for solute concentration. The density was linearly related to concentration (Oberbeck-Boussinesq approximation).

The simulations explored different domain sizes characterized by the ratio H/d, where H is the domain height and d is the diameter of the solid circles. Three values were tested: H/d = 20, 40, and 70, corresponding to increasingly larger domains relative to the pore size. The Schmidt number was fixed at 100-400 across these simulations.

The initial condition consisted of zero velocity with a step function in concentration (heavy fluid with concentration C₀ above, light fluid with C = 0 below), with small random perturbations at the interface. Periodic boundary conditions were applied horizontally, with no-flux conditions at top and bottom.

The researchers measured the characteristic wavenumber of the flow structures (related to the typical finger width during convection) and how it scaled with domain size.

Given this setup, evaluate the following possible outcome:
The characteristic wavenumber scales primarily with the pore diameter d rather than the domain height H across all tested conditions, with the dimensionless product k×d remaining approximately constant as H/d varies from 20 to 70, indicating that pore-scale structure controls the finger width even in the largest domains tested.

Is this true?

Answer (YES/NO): YES